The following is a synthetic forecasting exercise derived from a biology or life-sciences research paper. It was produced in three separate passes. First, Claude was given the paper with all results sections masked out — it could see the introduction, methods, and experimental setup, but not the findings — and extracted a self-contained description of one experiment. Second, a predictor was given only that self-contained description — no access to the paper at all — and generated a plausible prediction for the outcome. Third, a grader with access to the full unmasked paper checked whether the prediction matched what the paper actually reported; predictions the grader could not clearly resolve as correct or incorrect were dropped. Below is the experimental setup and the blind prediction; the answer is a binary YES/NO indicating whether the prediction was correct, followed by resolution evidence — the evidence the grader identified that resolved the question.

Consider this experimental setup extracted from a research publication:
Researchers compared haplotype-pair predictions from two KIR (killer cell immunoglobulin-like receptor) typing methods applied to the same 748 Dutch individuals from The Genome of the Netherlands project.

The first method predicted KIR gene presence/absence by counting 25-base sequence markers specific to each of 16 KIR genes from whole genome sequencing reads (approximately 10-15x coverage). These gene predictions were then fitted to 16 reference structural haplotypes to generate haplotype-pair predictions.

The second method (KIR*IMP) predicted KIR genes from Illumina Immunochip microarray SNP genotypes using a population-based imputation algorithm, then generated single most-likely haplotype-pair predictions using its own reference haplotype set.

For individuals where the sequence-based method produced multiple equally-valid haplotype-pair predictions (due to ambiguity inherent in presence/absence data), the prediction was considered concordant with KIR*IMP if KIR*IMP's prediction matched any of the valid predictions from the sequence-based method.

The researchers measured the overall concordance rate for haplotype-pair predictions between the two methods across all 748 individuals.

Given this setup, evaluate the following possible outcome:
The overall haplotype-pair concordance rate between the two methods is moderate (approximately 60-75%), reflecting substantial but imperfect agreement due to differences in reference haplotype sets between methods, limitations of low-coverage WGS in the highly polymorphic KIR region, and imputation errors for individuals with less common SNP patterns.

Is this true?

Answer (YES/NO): NO